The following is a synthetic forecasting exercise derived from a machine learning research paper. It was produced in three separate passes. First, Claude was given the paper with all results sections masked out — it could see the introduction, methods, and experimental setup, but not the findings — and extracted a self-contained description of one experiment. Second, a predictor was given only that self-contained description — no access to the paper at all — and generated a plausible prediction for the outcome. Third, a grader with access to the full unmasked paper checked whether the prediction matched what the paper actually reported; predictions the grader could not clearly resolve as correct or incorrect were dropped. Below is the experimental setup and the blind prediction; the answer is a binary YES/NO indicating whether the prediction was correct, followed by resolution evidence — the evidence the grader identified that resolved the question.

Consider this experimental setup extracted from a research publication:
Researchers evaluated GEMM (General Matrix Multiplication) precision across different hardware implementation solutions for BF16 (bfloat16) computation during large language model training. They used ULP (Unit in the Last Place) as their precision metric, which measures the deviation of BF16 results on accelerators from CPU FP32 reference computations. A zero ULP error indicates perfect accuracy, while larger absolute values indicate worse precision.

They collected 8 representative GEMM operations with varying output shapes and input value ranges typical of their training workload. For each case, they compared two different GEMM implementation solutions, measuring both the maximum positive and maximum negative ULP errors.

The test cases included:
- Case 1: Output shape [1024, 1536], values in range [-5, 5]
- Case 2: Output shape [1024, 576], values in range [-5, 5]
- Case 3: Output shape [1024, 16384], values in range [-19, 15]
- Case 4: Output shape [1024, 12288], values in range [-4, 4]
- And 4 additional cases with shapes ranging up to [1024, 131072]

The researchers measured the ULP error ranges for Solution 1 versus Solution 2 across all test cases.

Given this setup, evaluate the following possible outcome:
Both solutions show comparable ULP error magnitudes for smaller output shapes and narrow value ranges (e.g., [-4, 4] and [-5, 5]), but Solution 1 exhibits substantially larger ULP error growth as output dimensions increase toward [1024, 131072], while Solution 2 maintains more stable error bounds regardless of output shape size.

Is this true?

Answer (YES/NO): NO